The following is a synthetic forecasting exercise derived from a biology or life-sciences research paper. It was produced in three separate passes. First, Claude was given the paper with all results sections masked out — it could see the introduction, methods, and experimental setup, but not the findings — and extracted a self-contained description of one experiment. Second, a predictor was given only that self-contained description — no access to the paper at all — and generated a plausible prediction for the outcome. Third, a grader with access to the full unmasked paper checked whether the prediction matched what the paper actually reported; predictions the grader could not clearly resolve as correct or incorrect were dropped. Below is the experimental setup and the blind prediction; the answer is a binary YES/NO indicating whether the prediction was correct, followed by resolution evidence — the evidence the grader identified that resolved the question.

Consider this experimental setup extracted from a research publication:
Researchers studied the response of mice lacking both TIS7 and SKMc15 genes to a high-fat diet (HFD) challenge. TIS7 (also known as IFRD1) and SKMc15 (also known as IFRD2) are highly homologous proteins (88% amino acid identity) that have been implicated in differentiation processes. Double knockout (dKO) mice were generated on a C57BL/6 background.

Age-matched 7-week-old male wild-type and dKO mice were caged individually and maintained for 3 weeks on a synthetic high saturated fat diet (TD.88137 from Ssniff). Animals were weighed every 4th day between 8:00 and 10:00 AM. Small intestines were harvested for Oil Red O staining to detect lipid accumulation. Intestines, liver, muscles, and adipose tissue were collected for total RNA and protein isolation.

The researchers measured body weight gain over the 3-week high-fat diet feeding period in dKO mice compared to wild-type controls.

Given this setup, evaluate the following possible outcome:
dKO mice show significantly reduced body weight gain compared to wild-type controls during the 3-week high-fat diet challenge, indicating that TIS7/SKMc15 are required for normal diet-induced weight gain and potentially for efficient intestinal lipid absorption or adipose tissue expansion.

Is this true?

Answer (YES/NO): YES